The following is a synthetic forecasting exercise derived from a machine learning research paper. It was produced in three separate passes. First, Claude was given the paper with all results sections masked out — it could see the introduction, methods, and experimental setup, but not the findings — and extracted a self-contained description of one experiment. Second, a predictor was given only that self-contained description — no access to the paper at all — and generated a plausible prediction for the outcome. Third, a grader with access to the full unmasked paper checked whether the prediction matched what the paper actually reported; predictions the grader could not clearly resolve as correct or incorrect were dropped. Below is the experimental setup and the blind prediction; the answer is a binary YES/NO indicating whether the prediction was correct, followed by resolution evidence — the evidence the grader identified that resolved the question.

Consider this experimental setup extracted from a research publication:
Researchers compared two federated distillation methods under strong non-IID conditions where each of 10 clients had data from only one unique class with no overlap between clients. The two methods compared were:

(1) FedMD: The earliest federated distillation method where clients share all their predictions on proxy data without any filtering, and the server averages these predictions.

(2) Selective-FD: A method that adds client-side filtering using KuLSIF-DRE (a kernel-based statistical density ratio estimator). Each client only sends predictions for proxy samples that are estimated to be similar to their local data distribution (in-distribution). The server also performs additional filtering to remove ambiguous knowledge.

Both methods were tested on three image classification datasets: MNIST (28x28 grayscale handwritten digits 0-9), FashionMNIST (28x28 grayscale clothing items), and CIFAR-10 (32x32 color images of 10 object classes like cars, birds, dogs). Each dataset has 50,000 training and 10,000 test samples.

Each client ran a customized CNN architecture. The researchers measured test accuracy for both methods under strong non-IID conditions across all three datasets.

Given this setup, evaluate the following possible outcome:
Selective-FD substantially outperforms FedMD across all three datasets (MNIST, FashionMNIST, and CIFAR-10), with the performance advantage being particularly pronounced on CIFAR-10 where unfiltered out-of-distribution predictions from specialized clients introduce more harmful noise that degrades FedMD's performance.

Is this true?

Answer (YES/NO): YES